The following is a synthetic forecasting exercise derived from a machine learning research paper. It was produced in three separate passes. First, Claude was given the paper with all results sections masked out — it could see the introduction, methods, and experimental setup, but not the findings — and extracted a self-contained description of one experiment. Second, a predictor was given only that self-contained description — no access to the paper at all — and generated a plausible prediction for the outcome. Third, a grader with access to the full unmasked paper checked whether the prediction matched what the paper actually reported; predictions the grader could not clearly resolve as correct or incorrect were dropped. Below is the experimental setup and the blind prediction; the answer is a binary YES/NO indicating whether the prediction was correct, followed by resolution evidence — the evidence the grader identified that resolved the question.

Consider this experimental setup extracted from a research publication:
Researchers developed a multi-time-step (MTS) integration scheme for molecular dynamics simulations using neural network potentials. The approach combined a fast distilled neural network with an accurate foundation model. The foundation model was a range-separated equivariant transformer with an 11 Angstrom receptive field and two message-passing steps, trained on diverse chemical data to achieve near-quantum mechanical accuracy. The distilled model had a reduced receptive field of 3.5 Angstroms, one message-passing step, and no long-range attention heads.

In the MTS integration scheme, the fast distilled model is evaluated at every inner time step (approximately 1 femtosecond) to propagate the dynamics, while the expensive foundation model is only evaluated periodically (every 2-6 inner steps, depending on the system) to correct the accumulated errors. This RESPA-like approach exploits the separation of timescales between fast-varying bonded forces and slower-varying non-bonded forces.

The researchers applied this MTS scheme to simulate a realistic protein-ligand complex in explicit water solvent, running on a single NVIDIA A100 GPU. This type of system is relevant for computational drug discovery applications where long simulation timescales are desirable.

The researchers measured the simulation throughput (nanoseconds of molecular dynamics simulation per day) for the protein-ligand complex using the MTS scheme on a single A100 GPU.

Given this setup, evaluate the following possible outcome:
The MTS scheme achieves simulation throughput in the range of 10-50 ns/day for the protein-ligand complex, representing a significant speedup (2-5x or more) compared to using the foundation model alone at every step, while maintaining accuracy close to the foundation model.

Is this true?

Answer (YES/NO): NO